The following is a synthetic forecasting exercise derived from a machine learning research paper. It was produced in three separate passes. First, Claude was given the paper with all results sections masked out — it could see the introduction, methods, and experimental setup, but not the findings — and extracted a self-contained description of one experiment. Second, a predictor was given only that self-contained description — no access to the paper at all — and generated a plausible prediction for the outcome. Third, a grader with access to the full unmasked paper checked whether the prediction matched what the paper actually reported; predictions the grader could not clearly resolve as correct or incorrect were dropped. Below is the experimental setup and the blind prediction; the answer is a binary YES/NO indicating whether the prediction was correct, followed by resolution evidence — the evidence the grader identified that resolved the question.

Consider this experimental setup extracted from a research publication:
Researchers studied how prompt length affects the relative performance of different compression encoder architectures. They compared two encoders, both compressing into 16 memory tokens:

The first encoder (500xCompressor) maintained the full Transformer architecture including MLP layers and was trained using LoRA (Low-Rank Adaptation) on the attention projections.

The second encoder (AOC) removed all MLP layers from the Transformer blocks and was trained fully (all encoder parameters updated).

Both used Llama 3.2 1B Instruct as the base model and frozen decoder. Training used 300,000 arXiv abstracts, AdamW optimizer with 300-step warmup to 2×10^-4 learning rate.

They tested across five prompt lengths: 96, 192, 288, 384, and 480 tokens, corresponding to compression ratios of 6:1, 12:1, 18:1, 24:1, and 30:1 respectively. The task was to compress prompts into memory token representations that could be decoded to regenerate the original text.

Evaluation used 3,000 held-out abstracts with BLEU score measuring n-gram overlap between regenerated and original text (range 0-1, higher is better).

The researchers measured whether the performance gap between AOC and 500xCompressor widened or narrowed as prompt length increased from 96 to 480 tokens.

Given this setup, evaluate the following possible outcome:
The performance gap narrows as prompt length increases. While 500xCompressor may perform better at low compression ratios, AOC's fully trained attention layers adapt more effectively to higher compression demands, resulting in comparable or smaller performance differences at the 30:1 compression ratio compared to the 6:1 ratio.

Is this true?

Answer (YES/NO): NO